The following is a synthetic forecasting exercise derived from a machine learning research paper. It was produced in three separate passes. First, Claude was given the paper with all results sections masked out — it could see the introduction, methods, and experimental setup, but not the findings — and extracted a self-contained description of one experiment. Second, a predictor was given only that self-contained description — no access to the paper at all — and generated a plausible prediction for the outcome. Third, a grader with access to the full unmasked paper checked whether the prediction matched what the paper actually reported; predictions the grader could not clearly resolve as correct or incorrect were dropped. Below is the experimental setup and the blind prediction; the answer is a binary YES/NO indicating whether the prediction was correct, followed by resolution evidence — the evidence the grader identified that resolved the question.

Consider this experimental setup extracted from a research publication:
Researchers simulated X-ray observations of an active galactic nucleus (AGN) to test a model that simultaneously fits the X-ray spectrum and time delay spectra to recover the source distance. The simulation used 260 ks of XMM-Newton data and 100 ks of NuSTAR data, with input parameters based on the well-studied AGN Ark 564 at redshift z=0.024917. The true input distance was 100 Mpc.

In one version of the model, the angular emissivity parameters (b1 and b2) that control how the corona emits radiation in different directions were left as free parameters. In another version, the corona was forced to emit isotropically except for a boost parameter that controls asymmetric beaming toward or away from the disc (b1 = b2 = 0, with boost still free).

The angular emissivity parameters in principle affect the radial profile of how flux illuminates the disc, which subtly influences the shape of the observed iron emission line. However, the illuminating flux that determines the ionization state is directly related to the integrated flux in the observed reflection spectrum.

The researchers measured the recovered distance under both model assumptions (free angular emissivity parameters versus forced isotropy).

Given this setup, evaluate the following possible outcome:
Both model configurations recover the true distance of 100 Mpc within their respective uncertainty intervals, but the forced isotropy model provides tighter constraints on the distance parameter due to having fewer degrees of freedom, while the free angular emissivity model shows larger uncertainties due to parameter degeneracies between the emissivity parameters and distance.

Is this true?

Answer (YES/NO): NO